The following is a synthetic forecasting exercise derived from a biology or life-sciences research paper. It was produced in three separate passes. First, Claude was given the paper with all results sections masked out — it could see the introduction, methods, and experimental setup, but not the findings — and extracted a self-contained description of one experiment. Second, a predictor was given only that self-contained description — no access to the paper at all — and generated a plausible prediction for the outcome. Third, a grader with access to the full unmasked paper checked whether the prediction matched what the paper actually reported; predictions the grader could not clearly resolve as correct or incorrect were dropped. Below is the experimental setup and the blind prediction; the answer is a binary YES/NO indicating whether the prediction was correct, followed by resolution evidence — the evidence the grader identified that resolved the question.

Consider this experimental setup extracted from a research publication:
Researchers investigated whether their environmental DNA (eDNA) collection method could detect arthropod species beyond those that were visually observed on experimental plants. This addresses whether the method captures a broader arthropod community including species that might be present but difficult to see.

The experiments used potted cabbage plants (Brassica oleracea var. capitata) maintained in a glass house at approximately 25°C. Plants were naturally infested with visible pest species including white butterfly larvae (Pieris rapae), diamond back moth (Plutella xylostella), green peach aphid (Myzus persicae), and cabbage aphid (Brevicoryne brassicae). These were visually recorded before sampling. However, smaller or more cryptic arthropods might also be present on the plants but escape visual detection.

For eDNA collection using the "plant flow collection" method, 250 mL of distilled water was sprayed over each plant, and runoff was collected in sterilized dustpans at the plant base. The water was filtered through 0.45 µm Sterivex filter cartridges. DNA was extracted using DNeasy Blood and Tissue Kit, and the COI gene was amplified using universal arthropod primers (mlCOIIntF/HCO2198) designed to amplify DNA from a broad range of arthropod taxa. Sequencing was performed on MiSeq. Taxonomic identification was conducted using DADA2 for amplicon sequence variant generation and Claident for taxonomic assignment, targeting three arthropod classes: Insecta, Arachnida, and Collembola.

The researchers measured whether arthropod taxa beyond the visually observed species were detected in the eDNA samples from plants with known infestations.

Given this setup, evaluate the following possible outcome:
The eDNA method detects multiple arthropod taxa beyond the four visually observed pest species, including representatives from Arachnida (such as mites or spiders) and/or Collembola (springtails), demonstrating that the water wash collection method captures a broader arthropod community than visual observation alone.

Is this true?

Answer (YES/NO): YES